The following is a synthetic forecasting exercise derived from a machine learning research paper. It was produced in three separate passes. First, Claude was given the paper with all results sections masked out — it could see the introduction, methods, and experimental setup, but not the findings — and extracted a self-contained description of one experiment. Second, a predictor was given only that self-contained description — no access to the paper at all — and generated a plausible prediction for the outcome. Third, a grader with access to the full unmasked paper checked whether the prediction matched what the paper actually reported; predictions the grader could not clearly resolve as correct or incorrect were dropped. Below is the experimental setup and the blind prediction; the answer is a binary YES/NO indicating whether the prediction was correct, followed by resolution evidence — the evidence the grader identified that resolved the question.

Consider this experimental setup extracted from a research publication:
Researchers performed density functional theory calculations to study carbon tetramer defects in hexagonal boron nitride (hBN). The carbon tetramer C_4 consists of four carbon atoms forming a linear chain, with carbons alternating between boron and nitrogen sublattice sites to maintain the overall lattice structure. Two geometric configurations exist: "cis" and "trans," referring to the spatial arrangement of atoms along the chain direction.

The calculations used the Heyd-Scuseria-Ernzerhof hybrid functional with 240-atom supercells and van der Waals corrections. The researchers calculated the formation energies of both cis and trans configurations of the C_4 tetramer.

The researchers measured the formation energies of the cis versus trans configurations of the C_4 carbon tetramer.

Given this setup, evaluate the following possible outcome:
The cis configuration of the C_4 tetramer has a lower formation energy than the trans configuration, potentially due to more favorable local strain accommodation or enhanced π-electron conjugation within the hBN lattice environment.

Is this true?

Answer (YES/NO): NO